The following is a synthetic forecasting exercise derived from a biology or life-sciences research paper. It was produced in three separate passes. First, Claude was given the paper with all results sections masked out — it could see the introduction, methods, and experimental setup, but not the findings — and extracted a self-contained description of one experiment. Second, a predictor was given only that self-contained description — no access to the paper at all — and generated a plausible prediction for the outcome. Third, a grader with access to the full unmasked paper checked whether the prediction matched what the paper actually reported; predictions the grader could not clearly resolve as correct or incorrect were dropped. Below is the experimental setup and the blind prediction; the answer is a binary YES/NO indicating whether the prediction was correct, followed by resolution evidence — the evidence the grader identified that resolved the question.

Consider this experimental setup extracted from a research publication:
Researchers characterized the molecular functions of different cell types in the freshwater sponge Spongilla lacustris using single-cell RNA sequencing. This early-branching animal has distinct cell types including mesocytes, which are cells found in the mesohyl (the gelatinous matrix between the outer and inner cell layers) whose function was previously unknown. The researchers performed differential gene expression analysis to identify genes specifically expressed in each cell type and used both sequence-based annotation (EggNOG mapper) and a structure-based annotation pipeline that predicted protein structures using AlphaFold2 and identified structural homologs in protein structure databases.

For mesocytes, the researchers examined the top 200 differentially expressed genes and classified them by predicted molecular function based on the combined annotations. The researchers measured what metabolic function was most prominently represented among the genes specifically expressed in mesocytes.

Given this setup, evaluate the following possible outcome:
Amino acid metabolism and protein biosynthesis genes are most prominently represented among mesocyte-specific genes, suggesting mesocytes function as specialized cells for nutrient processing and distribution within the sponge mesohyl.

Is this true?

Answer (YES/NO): NO